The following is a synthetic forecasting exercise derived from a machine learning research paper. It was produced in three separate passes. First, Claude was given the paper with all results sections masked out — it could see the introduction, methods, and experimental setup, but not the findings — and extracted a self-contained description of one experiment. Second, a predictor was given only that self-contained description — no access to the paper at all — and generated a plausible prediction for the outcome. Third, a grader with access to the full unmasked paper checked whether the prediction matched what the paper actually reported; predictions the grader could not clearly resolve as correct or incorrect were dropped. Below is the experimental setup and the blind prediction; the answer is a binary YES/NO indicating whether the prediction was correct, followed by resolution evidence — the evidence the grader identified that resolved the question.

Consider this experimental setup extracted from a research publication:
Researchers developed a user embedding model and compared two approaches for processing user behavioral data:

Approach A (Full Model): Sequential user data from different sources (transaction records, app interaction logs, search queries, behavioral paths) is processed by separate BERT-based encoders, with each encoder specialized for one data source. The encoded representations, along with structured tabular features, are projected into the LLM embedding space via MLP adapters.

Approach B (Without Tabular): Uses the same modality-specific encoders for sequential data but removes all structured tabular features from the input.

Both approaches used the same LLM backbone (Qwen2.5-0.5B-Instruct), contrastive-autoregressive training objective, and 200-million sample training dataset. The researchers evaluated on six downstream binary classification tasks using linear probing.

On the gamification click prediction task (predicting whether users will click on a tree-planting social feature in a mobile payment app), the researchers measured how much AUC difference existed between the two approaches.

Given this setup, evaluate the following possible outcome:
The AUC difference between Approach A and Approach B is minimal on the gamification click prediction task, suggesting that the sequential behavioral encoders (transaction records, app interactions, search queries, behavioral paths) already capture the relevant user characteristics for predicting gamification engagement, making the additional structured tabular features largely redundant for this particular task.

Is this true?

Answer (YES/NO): YES